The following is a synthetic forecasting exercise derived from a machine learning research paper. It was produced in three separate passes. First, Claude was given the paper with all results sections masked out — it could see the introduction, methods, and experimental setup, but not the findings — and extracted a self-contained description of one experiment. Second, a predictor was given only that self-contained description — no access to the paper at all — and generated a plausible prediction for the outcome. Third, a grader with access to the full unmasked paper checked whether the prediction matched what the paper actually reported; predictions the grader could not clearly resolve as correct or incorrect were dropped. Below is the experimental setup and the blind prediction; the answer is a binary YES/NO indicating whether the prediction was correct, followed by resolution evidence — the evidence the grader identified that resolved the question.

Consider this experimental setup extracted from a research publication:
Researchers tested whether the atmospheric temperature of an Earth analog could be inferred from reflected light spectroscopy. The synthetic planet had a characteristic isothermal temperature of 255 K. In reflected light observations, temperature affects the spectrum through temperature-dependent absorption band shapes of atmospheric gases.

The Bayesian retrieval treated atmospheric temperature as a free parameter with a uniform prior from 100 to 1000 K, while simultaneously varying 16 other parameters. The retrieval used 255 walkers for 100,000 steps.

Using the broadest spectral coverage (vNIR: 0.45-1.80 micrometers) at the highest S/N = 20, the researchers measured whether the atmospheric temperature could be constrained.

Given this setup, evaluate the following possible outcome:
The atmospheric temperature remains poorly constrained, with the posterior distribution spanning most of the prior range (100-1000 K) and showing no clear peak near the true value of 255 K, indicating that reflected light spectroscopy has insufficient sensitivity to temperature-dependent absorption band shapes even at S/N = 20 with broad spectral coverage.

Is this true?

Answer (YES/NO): NO